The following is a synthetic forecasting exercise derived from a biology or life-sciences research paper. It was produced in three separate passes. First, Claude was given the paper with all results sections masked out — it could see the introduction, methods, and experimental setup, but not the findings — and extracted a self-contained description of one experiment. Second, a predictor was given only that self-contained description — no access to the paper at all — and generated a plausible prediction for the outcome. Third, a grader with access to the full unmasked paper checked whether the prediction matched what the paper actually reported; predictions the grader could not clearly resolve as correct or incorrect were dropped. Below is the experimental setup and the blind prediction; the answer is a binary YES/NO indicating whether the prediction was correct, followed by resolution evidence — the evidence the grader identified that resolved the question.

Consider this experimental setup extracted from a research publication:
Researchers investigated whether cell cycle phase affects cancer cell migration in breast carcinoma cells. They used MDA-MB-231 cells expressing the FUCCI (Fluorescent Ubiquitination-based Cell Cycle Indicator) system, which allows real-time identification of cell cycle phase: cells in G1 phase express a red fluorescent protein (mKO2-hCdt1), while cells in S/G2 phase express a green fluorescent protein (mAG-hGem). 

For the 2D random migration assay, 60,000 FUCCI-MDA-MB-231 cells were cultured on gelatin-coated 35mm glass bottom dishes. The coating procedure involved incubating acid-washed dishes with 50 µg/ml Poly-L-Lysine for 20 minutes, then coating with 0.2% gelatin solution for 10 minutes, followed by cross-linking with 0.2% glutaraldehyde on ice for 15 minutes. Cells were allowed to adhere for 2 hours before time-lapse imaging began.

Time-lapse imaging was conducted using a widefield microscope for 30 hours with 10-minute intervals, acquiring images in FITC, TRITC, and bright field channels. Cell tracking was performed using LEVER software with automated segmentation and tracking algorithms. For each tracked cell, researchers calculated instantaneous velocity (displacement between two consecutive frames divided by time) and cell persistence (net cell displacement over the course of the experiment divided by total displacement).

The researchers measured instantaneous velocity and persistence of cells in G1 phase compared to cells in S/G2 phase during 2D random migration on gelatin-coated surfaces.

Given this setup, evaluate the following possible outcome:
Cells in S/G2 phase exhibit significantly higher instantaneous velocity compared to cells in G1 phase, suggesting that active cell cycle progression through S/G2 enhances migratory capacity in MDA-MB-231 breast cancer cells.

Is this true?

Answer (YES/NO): NO